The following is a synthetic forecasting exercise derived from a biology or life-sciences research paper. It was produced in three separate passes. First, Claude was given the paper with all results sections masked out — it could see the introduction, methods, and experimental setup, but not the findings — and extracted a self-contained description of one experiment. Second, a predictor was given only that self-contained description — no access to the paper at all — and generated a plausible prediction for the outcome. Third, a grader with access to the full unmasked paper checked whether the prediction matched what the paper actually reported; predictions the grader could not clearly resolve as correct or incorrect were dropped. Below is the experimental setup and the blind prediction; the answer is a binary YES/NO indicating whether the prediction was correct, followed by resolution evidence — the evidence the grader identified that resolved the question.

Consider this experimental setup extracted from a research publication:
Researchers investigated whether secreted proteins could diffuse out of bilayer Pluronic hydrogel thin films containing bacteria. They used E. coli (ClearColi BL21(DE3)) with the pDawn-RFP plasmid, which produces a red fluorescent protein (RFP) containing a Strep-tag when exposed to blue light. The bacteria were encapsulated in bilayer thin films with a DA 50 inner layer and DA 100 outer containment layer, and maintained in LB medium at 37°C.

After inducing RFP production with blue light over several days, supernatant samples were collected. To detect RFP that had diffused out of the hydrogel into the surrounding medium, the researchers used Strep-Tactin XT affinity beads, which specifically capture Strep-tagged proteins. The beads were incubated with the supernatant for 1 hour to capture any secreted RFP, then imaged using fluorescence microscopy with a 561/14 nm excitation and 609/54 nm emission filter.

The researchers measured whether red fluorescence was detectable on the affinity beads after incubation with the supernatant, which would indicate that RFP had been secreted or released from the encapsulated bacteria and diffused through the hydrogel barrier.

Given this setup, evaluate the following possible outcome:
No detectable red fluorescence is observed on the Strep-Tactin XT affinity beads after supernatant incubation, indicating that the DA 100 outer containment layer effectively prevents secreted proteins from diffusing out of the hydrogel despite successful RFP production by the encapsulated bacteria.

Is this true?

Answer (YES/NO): NO